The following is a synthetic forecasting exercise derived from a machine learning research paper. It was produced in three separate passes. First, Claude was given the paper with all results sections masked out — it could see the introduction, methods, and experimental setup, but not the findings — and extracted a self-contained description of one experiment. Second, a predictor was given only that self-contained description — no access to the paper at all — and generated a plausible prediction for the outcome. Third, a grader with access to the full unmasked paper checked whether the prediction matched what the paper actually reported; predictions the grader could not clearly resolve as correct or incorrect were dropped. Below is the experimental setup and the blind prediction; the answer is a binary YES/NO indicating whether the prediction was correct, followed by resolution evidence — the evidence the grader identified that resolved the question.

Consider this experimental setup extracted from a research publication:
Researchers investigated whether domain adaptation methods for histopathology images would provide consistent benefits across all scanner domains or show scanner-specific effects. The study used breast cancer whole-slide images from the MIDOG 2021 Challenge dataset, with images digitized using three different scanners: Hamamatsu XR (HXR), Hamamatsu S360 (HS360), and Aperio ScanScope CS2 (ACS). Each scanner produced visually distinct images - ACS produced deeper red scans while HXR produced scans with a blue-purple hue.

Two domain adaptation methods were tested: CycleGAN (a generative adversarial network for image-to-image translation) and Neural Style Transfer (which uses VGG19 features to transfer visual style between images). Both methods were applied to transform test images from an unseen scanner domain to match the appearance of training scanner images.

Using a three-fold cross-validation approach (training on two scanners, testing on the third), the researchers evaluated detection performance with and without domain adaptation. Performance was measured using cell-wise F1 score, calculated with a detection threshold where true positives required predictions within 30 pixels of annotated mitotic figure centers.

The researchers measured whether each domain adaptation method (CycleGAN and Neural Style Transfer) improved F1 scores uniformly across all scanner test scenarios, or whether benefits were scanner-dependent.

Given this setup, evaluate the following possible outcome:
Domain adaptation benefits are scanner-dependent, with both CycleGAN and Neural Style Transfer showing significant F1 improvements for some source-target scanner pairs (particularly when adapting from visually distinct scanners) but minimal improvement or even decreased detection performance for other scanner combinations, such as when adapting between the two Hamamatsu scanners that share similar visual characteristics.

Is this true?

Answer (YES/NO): NO